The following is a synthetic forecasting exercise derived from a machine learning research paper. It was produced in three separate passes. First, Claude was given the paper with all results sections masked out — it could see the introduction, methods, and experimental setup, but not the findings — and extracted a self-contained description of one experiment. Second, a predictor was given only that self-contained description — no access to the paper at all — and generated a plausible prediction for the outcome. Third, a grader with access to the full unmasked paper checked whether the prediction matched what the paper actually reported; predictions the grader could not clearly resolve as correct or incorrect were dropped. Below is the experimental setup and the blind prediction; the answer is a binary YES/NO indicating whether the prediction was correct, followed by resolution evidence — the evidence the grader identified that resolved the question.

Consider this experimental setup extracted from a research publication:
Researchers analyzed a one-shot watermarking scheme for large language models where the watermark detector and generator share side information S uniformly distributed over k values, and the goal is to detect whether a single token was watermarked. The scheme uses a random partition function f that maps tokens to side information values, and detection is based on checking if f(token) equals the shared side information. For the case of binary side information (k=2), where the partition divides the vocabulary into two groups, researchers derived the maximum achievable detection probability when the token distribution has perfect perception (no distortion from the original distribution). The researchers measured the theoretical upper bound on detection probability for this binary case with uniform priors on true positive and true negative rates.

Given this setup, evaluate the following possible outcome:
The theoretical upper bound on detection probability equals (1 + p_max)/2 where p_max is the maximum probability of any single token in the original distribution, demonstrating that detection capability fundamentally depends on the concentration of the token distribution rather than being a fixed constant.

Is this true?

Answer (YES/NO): NO